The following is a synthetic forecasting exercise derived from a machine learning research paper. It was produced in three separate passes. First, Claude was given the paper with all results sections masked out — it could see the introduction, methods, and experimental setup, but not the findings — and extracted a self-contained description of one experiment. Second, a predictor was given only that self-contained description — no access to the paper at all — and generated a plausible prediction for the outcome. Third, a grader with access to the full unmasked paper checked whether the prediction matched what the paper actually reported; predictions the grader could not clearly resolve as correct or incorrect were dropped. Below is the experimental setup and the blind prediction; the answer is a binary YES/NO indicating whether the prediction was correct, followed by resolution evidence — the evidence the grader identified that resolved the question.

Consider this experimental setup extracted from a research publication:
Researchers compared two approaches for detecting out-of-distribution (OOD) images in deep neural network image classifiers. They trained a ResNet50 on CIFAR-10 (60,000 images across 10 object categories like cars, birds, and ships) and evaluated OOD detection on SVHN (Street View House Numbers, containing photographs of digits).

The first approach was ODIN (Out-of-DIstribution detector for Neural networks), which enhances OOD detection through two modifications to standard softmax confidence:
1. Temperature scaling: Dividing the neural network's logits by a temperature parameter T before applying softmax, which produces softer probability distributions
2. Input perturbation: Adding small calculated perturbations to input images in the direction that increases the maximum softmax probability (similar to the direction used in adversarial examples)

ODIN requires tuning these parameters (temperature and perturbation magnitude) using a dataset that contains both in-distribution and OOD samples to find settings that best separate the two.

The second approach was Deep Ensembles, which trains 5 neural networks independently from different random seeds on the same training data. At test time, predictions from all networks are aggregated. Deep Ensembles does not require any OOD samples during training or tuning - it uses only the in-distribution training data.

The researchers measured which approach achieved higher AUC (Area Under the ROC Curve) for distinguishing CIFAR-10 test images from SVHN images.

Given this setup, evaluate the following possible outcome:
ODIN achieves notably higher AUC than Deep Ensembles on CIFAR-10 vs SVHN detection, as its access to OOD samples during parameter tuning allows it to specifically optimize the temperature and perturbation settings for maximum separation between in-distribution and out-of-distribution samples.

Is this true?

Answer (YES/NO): NO